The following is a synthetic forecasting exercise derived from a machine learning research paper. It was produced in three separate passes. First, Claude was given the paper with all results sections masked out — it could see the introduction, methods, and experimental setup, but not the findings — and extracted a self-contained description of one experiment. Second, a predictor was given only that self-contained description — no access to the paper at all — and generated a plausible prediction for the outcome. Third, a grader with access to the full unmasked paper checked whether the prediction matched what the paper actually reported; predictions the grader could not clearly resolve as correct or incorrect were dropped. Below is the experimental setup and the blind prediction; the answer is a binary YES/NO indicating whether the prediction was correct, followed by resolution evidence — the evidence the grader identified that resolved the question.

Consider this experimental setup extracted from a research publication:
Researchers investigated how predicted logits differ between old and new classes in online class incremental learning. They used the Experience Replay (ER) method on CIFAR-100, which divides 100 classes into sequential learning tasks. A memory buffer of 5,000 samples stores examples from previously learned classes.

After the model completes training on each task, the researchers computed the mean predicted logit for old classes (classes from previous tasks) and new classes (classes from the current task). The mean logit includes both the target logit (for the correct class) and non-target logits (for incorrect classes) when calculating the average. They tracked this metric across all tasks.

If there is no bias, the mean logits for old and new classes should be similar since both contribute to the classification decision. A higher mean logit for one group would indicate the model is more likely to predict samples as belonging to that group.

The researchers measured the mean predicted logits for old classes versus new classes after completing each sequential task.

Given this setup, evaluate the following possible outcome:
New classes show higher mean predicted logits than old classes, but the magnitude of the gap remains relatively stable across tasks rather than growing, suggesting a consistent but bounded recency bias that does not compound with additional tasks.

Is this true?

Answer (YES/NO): NO